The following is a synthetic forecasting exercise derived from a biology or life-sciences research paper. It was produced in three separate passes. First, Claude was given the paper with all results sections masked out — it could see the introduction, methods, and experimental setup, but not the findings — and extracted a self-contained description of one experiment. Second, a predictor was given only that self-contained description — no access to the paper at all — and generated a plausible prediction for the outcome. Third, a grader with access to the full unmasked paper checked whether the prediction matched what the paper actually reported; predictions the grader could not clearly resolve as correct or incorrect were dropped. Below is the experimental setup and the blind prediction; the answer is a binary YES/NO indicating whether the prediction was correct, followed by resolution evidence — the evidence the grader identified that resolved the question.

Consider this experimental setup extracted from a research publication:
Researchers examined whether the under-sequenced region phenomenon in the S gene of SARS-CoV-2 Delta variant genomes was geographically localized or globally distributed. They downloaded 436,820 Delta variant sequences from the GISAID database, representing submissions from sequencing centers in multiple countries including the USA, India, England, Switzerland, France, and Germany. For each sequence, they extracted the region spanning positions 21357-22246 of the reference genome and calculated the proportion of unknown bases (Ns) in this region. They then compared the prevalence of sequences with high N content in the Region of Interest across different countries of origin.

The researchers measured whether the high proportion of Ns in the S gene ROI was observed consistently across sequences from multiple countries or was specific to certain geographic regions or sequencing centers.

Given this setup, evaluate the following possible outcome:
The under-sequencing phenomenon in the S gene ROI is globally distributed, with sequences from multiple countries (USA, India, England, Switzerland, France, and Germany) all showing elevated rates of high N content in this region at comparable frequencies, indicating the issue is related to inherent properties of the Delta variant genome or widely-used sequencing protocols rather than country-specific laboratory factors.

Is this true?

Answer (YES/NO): YES